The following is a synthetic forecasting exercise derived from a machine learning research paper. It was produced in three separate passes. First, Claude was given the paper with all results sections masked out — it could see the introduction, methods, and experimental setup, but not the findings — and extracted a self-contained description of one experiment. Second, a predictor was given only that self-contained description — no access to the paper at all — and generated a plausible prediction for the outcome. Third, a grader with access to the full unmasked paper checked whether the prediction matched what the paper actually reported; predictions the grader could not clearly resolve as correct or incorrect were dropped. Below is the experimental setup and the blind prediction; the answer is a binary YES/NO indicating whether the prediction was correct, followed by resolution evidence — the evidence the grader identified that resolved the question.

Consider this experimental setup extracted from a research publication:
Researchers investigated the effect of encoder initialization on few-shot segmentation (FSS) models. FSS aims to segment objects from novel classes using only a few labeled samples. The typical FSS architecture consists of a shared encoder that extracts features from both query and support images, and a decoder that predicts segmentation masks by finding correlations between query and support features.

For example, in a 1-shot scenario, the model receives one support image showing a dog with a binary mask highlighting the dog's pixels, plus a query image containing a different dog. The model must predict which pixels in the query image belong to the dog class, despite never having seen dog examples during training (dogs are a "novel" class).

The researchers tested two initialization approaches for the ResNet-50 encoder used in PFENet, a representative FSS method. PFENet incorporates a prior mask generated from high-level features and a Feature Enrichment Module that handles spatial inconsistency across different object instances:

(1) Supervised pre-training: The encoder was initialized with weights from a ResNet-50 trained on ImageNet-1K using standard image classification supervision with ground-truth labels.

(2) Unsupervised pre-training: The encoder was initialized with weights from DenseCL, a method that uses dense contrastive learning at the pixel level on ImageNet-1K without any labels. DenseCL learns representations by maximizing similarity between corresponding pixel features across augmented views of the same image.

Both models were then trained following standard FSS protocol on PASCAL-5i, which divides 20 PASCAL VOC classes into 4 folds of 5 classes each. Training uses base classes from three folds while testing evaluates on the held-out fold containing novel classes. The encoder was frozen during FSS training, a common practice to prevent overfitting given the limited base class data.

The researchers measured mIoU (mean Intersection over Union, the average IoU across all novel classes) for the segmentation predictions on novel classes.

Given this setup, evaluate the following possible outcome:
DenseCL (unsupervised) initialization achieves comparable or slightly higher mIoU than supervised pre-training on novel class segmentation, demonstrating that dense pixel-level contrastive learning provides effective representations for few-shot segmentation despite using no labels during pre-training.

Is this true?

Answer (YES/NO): NO